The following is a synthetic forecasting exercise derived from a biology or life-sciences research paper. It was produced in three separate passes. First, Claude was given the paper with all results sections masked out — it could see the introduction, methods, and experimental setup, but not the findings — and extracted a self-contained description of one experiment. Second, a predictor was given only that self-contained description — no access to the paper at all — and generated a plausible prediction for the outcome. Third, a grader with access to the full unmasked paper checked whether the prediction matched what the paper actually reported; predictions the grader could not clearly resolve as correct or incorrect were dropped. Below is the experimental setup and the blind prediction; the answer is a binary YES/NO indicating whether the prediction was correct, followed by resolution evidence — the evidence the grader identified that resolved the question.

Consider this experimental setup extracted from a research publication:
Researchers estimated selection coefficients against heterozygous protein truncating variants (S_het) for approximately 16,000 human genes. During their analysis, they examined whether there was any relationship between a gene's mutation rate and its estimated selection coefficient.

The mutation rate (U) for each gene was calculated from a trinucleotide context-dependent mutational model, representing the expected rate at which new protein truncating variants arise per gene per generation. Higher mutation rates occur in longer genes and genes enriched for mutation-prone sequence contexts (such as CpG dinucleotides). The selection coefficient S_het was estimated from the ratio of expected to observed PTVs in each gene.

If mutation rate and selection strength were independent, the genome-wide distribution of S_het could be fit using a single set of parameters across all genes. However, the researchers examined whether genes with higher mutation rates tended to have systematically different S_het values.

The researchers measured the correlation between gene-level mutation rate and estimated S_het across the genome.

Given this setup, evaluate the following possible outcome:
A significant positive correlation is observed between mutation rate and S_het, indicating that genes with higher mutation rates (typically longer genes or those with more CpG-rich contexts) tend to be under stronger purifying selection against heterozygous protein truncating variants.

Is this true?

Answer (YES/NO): NO